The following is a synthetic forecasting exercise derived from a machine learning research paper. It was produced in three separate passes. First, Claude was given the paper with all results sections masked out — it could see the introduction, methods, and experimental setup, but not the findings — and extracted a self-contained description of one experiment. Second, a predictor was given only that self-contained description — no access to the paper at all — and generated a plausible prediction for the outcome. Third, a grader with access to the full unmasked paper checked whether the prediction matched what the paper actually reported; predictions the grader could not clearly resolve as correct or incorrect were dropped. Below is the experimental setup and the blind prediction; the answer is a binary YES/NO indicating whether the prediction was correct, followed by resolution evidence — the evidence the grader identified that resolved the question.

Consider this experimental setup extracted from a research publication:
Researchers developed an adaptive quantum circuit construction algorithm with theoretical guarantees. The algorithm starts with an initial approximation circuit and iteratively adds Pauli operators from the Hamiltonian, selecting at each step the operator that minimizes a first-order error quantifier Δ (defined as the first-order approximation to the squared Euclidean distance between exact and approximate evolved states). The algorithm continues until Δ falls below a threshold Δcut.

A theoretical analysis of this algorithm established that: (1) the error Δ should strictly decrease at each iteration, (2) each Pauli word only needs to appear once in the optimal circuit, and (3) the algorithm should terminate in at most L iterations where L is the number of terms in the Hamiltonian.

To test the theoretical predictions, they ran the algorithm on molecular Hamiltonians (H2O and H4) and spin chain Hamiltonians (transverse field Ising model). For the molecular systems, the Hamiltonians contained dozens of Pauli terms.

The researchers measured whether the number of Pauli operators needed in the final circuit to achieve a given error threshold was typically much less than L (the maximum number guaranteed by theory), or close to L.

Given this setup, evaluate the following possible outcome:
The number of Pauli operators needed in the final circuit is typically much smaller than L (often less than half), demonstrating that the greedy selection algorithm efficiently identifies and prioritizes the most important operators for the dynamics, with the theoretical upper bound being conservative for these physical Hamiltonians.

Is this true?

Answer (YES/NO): YES